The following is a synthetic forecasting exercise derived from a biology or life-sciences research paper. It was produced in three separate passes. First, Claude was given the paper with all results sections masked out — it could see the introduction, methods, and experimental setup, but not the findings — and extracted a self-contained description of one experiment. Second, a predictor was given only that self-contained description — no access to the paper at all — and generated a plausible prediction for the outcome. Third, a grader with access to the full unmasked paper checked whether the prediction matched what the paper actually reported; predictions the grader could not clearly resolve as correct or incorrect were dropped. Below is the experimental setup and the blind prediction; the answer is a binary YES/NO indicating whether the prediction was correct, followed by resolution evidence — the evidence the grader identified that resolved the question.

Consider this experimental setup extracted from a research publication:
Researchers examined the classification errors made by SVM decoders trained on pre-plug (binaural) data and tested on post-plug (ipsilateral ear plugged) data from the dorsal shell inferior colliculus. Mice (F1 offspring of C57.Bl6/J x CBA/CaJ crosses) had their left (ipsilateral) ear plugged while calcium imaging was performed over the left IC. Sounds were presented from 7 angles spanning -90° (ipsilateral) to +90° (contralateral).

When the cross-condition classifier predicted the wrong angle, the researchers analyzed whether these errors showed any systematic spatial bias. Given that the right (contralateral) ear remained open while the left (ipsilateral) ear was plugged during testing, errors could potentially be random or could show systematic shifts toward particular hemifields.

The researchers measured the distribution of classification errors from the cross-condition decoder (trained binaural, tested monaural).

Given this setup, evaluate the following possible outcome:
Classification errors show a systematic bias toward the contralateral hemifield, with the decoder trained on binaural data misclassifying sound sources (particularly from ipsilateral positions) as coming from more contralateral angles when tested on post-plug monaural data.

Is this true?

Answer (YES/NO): YES